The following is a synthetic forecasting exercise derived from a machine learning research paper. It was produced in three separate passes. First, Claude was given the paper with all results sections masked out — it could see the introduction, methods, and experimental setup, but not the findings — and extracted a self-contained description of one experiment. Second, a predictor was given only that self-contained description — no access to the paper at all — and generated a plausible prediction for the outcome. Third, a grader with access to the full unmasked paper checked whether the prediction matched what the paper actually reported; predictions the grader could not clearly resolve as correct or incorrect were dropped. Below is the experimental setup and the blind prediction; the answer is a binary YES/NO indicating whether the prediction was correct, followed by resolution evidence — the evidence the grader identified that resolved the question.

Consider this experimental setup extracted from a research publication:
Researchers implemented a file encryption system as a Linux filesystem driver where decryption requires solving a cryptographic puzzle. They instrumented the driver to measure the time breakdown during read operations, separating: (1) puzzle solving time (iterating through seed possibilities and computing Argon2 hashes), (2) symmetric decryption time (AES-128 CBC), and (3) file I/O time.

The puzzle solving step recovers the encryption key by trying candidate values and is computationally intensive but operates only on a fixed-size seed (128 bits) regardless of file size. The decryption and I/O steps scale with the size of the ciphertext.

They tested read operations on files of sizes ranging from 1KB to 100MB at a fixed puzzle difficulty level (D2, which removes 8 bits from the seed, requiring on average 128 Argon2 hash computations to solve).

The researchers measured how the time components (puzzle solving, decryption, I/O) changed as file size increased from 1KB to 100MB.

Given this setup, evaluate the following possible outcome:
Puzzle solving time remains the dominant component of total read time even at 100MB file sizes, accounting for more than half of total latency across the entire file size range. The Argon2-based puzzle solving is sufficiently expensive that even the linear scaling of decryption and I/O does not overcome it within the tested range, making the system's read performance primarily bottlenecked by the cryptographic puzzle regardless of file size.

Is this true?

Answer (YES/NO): YES